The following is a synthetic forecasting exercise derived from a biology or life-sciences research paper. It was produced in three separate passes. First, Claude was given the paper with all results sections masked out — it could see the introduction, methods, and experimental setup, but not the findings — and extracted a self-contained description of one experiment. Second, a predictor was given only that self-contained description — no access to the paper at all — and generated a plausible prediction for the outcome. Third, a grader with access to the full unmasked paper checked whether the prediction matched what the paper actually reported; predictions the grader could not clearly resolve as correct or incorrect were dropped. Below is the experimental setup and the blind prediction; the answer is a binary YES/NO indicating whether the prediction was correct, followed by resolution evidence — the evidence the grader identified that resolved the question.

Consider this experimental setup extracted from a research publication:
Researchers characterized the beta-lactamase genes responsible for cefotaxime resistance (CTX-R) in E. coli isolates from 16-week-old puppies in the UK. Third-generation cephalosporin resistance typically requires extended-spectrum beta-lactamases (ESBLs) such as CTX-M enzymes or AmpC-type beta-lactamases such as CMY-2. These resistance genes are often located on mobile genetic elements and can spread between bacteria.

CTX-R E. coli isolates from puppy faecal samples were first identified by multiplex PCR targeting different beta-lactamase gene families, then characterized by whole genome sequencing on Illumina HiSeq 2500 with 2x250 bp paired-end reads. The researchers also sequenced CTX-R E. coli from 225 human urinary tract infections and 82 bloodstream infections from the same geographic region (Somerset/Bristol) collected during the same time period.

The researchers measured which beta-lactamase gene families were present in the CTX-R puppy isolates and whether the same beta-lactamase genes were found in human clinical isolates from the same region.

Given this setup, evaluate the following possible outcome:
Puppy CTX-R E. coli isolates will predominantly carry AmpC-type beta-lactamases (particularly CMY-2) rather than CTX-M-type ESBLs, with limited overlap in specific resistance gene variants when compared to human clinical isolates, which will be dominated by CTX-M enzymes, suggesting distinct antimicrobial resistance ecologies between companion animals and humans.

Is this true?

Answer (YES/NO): NO